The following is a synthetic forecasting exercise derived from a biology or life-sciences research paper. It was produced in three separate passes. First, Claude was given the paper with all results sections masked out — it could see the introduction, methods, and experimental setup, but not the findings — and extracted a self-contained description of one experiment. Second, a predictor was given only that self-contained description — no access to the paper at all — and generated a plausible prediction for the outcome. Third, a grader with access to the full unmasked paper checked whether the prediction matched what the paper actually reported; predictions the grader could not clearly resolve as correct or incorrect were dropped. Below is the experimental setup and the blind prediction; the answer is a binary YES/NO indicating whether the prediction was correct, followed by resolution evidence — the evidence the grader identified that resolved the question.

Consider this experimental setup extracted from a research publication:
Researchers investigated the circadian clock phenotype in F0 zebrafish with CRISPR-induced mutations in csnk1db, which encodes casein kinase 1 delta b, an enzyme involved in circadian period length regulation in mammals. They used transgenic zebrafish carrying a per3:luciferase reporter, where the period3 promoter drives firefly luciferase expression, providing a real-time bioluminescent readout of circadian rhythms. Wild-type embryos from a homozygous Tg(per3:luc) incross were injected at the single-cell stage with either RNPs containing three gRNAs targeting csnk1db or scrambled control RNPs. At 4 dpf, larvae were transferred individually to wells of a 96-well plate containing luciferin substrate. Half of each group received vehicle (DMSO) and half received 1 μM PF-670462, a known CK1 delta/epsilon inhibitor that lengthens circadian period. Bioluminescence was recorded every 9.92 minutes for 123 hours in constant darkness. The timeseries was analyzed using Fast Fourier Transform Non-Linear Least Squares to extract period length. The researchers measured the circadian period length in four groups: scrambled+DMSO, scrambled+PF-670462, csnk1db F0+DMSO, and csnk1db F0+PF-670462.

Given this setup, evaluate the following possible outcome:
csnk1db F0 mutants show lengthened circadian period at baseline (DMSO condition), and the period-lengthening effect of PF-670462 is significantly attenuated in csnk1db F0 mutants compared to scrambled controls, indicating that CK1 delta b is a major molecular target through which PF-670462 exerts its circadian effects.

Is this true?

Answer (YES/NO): NO